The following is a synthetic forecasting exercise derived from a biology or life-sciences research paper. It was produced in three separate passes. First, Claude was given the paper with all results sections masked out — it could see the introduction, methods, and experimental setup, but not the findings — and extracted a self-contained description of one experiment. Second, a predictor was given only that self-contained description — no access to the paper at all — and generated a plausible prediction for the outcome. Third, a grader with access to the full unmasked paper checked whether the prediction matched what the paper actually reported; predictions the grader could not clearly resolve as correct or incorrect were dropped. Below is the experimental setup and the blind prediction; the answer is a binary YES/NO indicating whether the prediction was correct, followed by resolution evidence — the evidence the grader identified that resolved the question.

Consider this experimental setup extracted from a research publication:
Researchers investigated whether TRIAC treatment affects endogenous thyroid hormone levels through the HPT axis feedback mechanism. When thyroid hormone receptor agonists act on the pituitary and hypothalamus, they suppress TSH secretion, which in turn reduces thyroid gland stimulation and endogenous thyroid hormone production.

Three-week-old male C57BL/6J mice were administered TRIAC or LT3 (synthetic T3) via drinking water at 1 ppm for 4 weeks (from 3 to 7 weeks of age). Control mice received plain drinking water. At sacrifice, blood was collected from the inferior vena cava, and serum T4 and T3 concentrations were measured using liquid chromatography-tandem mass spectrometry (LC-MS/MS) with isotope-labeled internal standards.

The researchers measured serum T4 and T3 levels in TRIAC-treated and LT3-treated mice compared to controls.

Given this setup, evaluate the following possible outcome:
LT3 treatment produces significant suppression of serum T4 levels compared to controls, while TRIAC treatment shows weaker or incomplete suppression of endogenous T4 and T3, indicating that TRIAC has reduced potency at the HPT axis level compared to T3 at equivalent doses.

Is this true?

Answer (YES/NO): NO